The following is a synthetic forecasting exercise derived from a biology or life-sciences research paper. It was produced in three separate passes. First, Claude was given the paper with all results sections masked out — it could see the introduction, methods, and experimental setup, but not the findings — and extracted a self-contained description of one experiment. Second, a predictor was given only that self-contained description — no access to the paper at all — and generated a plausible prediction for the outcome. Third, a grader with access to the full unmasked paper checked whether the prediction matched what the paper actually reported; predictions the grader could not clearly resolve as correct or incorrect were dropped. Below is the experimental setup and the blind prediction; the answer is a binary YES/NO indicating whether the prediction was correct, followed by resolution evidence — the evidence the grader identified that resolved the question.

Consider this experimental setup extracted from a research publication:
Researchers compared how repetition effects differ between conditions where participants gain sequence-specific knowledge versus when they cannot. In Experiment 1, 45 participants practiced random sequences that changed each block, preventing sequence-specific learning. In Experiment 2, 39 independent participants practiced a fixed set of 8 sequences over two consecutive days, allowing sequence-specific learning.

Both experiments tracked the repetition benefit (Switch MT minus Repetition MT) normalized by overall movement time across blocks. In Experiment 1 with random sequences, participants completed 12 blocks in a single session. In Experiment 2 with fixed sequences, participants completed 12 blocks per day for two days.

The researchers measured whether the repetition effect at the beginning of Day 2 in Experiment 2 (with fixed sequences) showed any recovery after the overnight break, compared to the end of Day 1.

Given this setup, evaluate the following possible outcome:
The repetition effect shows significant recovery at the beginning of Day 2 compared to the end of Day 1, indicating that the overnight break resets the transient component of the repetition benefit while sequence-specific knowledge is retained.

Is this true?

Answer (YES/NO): NO